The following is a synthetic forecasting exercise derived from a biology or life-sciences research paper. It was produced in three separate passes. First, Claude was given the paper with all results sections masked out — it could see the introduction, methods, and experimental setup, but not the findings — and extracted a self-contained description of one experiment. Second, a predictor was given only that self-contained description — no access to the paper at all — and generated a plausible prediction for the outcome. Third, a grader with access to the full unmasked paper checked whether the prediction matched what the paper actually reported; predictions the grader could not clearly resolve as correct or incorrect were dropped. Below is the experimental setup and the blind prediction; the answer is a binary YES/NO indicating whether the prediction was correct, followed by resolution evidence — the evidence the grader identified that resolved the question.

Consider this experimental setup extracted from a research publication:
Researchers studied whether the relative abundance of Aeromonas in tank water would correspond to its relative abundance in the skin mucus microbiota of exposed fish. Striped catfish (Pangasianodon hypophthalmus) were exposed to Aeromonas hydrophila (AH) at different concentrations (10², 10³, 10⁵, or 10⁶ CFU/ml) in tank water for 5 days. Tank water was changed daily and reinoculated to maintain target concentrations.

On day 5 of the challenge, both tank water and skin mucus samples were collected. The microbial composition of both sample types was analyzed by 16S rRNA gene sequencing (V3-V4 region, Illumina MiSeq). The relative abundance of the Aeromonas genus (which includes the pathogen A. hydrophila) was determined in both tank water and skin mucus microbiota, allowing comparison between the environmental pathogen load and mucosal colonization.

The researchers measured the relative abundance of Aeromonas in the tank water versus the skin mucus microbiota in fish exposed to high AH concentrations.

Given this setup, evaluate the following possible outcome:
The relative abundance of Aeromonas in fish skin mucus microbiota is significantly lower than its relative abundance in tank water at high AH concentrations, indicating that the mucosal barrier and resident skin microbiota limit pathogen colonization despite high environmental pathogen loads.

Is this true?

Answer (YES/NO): YES